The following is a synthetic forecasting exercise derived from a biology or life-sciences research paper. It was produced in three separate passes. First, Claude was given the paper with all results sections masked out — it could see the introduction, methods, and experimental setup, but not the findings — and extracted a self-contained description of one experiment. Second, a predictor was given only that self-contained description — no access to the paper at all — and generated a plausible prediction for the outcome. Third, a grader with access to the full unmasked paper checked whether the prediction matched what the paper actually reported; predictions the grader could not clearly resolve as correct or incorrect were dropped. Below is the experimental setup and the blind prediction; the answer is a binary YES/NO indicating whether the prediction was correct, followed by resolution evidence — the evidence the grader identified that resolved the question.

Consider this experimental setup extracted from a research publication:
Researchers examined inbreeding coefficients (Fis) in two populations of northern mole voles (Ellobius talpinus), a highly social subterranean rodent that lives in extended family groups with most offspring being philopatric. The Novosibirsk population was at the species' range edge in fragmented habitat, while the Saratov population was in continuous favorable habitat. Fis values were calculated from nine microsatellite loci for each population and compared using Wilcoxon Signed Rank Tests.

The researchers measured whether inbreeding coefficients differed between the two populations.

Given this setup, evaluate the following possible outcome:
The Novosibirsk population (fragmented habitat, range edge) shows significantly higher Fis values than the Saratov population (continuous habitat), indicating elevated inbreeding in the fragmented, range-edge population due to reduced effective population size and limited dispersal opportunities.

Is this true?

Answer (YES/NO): NO